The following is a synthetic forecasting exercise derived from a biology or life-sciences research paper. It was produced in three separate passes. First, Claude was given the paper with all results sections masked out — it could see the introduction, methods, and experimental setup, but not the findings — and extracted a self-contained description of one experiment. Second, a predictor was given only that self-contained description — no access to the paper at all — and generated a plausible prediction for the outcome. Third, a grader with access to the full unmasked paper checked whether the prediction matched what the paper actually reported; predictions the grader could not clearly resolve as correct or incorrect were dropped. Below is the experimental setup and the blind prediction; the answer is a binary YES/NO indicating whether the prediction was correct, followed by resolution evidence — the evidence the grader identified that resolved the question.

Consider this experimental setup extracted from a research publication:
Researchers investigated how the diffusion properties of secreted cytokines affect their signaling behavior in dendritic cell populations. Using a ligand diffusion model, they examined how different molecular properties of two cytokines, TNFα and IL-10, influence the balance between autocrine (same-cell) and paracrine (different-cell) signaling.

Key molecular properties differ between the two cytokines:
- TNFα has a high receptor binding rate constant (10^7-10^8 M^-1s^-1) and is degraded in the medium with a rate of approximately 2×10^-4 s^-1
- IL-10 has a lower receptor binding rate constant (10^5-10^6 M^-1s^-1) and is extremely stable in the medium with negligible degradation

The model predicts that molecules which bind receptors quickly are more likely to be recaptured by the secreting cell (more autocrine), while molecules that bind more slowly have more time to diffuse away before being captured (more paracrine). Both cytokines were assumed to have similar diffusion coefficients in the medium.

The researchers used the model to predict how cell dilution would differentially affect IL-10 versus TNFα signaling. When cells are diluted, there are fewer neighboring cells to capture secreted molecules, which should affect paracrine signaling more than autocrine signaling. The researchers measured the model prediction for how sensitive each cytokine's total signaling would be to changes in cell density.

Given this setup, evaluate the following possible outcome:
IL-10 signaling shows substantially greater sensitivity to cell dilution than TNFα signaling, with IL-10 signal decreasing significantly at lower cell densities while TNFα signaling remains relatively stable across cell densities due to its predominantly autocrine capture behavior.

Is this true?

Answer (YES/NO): YES